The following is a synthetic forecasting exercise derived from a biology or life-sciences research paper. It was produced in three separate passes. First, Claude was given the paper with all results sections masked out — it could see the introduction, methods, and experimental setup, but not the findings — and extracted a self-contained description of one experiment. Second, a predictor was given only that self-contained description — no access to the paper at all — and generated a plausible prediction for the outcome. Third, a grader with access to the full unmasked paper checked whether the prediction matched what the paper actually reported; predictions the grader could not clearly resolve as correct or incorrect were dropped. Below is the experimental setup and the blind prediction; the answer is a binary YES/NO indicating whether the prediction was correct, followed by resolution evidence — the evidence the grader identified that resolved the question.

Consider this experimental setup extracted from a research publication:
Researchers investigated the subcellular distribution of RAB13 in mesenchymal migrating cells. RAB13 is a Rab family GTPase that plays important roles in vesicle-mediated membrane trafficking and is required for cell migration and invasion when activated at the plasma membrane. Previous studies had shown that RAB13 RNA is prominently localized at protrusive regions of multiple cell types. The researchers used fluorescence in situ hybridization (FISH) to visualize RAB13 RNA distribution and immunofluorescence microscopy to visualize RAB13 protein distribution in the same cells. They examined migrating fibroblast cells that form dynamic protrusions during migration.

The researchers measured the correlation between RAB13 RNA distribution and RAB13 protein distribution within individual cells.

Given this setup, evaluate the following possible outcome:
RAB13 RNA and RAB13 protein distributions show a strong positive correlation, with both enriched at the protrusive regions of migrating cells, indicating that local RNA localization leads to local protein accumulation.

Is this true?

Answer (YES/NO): NO